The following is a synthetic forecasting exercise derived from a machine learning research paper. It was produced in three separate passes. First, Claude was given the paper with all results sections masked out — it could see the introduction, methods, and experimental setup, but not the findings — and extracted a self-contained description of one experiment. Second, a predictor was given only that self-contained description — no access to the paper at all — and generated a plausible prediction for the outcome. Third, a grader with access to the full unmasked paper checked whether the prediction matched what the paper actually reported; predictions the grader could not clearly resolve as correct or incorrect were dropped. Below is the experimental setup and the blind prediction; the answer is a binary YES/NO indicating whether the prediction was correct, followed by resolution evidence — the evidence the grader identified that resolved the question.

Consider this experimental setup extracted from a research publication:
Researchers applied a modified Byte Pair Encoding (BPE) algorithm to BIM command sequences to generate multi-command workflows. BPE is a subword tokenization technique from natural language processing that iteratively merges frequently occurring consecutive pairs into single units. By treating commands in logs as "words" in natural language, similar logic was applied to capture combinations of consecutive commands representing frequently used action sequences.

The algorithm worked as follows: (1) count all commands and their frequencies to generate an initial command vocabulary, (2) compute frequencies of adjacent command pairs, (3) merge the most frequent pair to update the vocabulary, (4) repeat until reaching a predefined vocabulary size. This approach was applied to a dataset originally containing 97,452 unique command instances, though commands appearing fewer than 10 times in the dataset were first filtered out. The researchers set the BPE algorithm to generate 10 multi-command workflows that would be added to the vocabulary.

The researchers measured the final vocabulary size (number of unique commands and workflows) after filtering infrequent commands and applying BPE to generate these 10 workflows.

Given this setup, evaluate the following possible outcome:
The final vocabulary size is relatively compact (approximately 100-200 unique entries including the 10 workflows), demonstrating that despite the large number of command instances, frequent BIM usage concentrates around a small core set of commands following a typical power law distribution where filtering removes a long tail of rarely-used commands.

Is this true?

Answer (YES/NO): NO